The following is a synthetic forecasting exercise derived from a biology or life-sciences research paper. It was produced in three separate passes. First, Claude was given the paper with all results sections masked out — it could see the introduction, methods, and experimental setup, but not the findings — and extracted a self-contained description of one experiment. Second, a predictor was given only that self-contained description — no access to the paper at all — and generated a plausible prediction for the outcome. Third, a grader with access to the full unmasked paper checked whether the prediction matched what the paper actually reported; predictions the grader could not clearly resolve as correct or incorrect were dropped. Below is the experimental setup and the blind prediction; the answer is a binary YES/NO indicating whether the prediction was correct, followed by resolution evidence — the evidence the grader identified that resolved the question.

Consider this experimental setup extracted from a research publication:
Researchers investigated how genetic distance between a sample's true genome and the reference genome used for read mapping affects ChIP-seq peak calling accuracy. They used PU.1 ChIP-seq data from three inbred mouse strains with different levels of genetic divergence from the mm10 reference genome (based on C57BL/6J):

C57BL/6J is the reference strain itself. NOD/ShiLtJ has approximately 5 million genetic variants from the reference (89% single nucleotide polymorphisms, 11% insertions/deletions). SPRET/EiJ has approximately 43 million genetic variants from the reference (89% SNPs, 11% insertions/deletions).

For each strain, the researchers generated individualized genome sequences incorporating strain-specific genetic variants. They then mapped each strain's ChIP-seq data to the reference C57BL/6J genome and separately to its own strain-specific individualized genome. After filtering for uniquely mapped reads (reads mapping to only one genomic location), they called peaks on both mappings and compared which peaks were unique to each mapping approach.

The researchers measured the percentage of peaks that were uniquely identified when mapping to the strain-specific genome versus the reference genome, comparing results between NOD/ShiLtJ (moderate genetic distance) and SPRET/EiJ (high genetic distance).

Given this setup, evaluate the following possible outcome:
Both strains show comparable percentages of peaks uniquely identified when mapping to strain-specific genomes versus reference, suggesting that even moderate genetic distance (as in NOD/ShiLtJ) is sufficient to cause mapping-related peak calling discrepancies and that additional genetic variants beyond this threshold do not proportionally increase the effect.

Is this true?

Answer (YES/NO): NO